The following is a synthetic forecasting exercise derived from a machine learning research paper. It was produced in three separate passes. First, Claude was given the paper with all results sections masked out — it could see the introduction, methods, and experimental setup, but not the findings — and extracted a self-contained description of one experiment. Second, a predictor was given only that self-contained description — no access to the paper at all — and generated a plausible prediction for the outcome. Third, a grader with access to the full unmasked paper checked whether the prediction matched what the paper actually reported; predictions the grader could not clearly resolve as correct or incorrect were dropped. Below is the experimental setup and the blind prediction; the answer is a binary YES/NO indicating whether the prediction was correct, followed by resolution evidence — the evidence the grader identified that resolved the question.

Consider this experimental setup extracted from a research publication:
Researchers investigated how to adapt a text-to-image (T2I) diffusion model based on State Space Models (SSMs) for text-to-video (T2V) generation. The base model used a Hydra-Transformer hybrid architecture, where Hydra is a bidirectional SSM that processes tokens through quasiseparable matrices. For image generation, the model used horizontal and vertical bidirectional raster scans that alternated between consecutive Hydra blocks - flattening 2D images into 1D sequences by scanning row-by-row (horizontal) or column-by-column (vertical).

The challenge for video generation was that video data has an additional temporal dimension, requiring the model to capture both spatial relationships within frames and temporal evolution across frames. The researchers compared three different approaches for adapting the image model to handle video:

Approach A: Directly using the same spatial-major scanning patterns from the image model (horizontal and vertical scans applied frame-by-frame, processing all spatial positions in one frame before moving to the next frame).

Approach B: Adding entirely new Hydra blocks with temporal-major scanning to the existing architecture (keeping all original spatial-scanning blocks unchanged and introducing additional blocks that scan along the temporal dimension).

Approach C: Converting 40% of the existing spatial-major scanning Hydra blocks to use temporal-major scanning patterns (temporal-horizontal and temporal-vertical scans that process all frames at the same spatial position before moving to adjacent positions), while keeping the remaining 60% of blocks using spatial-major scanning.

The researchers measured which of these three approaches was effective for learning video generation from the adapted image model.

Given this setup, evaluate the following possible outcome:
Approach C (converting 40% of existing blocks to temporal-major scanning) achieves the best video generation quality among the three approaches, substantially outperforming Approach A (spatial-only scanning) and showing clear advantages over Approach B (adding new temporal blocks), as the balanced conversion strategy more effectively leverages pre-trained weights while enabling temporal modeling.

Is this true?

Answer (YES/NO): YES